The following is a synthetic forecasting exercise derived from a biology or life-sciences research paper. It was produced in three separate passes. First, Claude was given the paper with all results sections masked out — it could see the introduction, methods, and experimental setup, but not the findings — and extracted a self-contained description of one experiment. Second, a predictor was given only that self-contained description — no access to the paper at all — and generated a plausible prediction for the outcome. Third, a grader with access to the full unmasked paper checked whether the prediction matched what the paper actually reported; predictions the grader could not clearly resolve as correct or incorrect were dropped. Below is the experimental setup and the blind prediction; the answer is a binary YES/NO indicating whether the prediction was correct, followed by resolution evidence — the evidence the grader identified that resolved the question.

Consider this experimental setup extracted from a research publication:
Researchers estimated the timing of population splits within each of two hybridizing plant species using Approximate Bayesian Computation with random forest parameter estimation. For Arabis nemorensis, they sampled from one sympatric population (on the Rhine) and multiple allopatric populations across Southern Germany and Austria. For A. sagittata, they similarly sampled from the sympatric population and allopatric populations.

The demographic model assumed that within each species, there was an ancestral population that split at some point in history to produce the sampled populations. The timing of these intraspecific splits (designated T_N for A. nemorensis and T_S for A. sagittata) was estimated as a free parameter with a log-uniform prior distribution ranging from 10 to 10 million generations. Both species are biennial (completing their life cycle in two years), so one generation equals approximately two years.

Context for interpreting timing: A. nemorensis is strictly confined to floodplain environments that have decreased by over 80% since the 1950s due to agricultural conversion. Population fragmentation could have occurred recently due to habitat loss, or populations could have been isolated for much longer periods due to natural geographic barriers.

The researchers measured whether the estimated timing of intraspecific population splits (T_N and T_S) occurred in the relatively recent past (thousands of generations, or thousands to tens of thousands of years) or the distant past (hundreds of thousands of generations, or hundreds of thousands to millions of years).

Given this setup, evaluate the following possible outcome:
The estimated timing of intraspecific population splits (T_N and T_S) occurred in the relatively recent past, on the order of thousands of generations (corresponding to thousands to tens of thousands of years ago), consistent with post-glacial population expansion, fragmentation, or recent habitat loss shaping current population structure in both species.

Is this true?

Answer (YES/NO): YES